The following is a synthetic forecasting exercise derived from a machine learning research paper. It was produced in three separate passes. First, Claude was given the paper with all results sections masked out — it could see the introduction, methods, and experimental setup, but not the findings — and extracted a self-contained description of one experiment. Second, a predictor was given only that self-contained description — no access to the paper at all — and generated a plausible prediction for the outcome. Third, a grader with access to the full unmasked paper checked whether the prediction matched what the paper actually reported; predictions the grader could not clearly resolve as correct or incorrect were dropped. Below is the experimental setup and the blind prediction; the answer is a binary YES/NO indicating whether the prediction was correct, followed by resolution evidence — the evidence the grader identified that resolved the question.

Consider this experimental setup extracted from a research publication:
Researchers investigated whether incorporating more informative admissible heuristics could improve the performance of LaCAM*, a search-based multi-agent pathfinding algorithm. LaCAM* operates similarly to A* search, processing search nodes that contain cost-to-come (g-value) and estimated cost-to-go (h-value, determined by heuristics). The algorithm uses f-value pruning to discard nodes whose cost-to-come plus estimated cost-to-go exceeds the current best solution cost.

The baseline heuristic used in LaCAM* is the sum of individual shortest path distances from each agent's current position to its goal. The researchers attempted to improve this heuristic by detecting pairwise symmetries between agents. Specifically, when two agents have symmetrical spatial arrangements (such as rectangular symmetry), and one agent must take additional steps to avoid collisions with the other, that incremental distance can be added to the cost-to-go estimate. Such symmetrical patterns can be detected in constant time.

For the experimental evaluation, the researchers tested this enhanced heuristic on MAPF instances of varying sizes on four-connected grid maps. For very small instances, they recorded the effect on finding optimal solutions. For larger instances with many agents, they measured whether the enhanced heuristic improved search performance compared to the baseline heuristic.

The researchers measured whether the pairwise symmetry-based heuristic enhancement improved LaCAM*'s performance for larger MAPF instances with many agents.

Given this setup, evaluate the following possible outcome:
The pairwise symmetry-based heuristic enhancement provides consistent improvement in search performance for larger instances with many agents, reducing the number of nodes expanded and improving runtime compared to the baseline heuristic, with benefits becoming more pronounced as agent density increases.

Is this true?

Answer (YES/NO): NO